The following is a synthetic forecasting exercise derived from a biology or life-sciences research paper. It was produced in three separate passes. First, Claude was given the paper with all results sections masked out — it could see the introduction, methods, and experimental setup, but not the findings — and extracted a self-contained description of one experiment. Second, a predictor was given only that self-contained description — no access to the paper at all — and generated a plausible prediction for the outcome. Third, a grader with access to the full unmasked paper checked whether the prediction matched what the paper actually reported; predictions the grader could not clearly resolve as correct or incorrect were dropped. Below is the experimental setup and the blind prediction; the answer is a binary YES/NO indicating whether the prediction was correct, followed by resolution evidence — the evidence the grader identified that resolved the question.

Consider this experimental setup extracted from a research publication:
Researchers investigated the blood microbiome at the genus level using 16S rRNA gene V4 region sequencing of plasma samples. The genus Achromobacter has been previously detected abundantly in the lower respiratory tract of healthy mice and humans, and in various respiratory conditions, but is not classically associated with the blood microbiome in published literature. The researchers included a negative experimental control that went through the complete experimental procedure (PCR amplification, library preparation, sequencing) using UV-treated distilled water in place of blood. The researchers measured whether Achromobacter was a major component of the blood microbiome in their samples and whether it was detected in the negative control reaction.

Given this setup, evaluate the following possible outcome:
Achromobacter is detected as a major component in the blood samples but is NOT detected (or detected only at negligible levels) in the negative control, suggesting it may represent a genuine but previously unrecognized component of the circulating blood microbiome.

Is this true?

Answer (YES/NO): YES